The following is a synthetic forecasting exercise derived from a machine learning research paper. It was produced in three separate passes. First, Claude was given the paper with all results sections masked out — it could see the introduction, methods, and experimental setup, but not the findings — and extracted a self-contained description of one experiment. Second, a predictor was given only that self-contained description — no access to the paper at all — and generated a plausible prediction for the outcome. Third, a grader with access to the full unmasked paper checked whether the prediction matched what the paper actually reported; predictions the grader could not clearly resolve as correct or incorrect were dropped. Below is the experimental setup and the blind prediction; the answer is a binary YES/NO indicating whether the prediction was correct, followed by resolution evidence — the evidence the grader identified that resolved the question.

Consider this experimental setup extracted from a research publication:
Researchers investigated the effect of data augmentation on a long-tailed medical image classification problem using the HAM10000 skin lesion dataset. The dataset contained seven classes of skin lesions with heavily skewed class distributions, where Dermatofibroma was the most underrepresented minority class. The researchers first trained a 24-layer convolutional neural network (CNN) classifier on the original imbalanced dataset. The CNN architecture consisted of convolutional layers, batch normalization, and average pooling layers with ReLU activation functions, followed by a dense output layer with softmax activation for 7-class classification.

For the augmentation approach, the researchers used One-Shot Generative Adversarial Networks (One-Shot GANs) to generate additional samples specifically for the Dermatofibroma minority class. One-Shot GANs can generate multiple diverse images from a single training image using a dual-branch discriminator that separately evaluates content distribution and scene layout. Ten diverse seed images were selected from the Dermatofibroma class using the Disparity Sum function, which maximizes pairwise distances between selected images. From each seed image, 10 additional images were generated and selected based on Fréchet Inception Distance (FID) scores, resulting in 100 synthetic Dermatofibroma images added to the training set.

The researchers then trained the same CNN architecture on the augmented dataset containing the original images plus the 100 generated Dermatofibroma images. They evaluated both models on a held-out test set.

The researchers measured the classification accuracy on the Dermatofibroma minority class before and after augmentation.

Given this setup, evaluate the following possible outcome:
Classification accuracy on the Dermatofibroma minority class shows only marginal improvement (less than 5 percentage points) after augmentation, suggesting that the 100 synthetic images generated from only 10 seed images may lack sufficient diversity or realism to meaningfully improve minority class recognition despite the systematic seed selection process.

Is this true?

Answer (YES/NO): NO